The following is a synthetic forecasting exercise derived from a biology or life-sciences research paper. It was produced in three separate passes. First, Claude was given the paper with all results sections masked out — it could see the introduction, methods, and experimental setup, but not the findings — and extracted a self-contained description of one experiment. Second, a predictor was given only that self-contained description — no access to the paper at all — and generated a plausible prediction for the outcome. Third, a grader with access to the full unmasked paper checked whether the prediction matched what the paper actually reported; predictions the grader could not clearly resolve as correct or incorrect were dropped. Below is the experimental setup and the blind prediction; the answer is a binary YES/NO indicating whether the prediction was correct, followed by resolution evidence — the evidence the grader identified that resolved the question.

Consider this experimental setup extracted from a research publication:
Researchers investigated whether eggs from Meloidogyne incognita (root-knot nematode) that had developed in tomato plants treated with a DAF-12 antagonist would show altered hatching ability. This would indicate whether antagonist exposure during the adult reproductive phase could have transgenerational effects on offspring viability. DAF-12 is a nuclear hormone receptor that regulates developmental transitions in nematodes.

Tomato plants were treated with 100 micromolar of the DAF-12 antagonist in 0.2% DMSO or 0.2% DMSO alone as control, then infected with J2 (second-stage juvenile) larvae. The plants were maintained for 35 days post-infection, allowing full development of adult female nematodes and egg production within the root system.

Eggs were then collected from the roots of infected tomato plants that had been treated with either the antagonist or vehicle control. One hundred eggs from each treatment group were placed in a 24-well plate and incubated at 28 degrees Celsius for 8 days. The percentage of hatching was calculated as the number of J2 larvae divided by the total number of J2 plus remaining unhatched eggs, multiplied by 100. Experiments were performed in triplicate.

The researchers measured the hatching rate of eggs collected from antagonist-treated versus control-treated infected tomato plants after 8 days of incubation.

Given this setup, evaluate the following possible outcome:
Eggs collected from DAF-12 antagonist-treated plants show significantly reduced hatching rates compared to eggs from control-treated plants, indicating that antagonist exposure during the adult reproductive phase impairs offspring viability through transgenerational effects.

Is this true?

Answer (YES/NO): YES